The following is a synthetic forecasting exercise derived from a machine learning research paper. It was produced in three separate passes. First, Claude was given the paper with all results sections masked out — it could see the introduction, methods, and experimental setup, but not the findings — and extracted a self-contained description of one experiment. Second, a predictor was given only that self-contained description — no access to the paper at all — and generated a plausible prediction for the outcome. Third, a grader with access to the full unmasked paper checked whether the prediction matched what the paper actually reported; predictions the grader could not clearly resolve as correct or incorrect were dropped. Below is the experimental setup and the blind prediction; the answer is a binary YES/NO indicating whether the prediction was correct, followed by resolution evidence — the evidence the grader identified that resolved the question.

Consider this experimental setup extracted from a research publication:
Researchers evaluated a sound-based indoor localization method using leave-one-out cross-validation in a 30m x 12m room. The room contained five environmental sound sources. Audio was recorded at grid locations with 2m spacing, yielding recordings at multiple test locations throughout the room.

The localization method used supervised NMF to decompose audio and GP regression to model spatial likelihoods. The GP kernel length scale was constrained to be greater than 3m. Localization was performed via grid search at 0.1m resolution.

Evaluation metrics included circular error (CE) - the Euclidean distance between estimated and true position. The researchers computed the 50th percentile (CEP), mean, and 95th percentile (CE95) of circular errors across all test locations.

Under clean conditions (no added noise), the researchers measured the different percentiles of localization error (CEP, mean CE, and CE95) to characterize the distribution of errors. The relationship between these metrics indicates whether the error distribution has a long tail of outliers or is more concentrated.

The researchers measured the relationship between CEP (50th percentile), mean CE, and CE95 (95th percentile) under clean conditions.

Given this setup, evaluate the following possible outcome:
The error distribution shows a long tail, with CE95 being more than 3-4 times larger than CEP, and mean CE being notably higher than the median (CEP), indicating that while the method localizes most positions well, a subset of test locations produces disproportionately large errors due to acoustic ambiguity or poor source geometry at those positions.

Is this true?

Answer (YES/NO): YES